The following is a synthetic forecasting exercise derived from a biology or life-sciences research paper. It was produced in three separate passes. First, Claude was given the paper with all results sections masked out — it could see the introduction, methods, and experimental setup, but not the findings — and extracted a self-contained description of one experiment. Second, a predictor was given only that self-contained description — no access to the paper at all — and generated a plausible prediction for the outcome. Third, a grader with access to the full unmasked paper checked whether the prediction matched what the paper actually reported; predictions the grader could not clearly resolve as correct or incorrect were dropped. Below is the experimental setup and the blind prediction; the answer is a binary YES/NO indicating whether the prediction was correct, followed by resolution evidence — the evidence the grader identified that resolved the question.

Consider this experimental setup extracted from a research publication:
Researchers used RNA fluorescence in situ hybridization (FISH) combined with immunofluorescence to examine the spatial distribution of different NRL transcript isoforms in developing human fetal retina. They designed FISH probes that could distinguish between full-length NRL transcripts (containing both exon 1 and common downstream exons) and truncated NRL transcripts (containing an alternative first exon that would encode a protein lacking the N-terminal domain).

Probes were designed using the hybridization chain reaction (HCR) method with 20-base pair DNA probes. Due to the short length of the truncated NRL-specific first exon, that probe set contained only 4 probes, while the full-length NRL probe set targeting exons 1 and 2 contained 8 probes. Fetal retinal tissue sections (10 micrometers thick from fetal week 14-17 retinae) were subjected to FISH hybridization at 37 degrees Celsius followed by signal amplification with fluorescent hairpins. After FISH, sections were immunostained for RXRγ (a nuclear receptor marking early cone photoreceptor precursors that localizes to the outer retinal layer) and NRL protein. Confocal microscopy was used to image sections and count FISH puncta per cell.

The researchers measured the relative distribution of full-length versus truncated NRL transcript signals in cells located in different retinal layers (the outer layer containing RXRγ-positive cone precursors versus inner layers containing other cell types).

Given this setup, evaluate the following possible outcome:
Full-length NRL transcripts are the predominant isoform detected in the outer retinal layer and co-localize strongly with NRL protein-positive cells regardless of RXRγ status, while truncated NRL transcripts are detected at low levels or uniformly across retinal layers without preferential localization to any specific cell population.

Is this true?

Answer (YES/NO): NO